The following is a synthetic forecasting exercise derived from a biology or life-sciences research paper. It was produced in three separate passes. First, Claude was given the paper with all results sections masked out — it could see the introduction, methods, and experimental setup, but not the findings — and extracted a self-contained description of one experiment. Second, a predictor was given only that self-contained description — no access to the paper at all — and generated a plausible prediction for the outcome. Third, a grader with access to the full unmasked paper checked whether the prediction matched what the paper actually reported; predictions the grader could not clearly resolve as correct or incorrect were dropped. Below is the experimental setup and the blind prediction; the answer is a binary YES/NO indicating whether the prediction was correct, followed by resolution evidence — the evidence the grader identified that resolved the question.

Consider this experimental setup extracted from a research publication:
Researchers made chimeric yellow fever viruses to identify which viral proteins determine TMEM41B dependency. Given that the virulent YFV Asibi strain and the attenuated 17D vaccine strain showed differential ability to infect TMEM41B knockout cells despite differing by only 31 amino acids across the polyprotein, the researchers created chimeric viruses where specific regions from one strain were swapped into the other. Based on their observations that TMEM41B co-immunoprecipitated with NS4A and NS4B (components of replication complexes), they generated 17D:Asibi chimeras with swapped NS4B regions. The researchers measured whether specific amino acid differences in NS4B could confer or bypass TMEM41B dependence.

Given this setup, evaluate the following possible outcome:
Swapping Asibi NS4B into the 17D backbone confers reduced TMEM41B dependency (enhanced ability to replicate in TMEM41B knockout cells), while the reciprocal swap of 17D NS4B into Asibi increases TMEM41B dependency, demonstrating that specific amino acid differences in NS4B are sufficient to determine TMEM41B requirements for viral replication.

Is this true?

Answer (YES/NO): YES